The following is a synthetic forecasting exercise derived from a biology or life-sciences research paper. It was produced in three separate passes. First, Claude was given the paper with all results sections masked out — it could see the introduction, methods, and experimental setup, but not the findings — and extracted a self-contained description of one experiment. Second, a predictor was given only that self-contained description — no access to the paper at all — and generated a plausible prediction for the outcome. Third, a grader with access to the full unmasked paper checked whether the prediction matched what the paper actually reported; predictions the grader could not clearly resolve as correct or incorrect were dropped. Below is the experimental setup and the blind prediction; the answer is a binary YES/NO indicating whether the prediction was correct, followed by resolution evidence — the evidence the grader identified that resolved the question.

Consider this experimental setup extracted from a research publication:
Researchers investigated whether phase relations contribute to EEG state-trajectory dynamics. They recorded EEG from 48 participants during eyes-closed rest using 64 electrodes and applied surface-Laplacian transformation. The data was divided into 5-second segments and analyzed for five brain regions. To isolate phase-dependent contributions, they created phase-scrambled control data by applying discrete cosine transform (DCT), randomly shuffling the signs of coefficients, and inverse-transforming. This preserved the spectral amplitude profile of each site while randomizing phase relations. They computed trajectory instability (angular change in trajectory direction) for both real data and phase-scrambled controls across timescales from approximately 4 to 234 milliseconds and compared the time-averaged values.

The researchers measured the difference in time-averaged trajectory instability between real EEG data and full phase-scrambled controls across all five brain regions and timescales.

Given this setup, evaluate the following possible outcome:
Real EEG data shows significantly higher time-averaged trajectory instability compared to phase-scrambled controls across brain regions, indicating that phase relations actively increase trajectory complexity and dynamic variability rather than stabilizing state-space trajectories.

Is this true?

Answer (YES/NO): NO